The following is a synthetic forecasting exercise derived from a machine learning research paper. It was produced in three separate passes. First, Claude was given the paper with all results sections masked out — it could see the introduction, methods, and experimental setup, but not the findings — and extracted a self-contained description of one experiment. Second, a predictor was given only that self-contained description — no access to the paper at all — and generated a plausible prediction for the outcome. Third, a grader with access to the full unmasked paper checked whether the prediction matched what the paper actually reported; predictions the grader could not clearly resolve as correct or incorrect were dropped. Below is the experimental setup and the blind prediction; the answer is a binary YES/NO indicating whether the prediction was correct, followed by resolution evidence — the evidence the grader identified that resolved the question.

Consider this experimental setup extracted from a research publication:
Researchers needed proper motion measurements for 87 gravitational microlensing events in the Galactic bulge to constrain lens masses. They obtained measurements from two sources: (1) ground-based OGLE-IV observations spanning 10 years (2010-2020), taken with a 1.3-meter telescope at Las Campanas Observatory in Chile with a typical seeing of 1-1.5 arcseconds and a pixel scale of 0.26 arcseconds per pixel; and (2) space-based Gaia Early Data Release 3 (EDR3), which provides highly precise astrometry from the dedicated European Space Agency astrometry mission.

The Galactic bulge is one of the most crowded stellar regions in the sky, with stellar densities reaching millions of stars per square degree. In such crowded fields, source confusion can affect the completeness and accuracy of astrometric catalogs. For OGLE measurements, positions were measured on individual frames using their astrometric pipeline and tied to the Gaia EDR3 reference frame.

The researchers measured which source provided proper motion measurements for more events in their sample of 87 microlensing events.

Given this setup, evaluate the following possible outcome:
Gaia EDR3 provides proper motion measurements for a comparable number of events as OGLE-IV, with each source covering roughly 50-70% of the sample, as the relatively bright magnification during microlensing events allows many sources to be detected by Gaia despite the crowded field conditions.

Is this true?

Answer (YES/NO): NO